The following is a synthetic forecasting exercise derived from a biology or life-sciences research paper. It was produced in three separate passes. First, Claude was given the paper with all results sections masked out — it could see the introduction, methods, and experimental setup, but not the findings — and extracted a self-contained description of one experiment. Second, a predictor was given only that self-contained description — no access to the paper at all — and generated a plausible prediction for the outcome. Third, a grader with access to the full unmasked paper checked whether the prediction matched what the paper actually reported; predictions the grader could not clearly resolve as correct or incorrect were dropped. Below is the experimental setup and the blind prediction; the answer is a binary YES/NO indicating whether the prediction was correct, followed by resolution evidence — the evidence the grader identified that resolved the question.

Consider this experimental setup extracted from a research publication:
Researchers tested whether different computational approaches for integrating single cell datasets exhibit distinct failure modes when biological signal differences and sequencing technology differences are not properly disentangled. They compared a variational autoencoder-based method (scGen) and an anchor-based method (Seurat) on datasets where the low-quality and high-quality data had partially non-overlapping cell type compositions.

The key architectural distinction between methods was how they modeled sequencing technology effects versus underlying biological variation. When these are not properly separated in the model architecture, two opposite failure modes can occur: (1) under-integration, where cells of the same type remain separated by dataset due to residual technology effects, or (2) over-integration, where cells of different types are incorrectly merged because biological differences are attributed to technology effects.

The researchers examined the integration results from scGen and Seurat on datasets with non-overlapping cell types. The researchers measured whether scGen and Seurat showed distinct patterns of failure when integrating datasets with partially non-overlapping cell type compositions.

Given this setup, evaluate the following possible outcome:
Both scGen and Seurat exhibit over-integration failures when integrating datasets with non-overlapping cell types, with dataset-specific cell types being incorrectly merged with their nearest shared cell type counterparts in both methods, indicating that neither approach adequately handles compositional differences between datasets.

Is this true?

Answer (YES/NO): NO